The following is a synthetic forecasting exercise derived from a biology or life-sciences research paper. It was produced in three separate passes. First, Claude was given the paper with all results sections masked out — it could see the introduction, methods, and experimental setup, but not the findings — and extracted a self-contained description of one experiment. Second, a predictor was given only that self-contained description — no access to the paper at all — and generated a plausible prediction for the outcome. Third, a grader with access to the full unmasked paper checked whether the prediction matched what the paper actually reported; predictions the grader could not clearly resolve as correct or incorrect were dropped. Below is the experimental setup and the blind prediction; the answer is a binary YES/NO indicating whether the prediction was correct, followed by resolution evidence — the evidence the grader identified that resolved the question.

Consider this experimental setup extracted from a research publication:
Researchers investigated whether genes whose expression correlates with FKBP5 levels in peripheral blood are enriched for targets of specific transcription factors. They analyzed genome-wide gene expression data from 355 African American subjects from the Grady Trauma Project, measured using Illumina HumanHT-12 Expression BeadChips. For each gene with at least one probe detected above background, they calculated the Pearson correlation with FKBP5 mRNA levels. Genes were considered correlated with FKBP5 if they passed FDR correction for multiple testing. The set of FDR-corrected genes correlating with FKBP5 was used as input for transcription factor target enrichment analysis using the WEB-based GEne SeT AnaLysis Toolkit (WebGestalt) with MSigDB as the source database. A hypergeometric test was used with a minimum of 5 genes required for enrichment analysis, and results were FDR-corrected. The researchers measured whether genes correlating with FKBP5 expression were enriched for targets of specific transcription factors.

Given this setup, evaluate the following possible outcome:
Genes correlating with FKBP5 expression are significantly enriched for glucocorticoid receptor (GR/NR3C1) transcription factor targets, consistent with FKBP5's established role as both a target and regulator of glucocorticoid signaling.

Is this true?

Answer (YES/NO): NO